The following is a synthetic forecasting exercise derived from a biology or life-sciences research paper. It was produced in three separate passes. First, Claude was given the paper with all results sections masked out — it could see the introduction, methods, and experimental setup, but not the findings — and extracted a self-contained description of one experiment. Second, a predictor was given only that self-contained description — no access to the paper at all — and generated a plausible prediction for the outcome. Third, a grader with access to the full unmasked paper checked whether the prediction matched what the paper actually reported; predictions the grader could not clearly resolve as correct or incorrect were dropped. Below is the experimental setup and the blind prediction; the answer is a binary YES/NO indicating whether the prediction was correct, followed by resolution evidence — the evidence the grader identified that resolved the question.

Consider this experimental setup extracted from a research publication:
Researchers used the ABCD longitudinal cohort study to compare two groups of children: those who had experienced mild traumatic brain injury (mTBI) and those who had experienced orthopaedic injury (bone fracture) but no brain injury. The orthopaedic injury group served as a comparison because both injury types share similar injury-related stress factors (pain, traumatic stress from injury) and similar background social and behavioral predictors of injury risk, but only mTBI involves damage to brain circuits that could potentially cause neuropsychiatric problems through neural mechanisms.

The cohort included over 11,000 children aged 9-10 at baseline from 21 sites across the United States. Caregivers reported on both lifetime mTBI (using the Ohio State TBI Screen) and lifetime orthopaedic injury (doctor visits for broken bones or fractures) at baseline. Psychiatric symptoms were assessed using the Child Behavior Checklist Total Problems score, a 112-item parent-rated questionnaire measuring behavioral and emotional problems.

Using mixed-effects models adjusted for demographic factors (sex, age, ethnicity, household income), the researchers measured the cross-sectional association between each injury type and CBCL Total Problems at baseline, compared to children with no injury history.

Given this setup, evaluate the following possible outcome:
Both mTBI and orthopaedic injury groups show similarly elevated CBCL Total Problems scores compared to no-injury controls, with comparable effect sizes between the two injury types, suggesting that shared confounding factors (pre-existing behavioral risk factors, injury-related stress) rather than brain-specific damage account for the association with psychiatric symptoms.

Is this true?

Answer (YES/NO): NO